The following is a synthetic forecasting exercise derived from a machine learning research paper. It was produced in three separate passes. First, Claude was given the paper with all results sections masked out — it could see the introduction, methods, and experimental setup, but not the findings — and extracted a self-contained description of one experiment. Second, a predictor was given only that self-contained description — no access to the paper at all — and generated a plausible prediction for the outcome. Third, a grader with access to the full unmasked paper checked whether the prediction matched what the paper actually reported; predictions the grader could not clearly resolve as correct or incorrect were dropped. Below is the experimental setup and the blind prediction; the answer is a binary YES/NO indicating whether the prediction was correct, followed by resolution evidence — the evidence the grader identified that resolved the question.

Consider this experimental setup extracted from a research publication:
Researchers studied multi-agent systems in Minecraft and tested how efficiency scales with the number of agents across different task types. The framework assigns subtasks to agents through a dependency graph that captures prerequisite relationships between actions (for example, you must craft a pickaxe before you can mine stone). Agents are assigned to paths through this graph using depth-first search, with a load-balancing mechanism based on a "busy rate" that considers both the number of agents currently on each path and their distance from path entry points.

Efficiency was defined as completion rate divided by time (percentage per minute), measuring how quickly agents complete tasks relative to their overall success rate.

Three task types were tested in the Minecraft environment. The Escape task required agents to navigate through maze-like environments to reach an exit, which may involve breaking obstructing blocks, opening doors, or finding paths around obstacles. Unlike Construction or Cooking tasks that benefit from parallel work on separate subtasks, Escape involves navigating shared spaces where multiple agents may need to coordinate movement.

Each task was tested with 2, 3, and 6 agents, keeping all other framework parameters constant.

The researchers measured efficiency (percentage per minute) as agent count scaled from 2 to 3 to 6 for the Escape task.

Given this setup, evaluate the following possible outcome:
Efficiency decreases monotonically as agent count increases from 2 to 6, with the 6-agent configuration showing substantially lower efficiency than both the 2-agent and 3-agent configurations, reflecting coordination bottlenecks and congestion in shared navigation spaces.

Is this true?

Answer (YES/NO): NO